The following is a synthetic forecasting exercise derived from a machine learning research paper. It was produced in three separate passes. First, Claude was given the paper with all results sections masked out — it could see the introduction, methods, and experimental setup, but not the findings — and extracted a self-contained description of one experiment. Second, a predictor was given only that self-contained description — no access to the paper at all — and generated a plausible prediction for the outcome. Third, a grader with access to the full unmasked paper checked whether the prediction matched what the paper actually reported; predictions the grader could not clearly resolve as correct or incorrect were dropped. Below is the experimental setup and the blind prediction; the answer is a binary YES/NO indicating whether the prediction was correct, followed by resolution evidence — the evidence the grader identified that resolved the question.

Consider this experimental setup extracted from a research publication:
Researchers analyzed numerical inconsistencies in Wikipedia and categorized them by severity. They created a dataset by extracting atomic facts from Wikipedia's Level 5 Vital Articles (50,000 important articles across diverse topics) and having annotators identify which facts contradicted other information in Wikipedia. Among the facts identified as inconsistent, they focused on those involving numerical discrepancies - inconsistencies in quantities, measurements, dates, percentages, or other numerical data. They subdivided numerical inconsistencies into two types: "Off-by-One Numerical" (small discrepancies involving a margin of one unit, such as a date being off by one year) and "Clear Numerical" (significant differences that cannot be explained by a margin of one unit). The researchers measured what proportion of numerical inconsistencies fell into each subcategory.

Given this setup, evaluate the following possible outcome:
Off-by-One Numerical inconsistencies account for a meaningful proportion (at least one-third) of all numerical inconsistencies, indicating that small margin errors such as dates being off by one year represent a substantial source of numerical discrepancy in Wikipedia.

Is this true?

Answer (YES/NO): YES